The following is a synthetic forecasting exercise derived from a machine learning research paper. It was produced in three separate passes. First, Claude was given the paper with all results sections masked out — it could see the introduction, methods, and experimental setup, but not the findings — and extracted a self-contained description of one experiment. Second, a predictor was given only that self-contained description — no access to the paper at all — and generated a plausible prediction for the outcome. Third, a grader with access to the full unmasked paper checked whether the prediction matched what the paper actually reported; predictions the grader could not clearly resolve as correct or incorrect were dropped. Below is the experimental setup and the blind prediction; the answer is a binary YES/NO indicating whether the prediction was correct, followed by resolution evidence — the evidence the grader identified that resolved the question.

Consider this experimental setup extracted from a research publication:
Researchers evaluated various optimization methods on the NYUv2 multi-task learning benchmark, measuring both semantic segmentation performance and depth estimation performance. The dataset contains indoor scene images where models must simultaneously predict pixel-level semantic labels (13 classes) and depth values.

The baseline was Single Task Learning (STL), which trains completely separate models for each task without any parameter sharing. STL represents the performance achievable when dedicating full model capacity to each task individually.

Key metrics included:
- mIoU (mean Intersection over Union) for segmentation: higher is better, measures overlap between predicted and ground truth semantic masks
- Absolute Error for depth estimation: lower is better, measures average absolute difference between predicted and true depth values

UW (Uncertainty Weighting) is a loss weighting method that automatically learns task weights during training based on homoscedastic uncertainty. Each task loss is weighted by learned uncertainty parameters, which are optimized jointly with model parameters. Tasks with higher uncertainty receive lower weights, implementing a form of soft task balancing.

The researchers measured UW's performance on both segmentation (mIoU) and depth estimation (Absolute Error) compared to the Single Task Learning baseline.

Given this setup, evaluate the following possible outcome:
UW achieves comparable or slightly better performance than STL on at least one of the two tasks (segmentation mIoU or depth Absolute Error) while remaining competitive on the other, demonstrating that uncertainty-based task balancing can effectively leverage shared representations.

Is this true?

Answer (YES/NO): YES